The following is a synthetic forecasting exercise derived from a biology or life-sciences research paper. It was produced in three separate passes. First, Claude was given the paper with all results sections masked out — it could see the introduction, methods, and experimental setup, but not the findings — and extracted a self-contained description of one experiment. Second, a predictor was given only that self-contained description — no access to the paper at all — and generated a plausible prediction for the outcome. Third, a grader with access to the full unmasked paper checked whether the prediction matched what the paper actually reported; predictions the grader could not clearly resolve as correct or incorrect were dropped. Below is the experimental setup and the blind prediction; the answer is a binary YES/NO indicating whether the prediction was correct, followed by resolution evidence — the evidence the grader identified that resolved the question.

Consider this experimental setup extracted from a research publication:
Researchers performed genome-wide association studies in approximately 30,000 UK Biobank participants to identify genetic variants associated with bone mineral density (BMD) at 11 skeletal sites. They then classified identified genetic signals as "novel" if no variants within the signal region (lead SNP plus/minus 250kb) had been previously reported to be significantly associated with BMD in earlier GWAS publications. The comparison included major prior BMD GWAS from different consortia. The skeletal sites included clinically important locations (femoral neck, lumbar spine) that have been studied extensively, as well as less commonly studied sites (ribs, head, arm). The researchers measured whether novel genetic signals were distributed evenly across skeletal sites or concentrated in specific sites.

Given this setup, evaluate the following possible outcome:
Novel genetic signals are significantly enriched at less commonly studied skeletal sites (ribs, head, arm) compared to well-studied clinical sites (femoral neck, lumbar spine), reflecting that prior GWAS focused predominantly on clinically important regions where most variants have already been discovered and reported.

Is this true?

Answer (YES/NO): NO